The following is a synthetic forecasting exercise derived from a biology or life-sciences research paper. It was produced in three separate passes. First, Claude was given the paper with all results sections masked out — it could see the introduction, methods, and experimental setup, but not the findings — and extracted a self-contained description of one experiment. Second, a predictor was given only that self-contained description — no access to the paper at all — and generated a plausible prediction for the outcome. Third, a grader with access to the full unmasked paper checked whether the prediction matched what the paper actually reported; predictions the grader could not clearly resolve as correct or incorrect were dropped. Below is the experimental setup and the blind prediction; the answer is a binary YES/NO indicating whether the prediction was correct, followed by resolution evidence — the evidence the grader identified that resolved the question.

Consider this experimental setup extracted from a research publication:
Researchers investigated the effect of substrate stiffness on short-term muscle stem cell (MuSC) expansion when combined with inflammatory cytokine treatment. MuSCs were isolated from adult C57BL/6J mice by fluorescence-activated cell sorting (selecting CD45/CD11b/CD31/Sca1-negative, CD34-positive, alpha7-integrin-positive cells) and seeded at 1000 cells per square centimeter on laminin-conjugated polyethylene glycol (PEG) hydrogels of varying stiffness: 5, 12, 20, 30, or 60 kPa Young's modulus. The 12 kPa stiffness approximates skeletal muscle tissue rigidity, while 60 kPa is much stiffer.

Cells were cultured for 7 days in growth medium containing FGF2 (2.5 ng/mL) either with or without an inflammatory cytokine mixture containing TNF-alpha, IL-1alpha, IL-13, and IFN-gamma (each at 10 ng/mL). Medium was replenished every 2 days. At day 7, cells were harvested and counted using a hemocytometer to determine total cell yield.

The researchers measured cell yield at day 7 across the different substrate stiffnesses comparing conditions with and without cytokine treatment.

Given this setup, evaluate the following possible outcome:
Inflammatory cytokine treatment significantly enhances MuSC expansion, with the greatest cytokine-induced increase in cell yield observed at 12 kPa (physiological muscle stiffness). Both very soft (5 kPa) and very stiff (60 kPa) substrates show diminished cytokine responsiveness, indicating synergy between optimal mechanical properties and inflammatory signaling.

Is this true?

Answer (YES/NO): NO